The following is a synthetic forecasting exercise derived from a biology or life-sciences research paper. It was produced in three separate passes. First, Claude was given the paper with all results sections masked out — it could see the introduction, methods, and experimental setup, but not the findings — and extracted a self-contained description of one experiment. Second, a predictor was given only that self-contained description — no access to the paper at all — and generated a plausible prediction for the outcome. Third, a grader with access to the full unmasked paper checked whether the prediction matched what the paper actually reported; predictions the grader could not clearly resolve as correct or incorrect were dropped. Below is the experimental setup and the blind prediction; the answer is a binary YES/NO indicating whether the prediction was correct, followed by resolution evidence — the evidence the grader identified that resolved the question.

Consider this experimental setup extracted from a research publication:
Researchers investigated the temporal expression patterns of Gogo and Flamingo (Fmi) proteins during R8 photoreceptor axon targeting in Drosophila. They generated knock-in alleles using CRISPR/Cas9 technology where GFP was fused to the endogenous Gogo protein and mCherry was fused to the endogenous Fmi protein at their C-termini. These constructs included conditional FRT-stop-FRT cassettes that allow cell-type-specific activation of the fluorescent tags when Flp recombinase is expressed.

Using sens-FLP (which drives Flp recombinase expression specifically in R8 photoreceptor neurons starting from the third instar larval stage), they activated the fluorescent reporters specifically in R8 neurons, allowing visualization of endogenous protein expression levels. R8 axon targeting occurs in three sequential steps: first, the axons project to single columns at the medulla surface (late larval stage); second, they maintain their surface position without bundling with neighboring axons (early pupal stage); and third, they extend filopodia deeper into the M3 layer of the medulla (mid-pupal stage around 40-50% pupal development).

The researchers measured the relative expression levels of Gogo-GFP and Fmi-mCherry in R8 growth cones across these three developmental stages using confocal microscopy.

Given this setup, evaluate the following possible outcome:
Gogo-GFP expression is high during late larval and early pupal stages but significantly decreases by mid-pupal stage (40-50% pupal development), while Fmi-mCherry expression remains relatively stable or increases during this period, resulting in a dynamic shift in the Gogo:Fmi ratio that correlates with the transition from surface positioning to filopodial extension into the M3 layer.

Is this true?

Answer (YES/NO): YES